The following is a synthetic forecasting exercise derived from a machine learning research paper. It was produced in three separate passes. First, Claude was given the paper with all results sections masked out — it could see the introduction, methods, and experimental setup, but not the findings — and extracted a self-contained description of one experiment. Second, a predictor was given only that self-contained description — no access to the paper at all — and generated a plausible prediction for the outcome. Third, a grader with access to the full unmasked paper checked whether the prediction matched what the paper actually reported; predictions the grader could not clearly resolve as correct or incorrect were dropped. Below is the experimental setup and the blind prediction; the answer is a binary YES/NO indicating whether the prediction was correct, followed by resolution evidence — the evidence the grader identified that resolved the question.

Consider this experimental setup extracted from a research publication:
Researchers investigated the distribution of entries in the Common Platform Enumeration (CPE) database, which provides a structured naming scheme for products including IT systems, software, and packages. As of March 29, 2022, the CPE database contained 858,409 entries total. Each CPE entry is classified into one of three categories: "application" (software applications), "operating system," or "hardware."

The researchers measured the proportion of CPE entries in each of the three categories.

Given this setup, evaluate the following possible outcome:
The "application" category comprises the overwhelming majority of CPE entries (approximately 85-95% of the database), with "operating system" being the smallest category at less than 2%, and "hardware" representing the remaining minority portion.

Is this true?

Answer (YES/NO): NO